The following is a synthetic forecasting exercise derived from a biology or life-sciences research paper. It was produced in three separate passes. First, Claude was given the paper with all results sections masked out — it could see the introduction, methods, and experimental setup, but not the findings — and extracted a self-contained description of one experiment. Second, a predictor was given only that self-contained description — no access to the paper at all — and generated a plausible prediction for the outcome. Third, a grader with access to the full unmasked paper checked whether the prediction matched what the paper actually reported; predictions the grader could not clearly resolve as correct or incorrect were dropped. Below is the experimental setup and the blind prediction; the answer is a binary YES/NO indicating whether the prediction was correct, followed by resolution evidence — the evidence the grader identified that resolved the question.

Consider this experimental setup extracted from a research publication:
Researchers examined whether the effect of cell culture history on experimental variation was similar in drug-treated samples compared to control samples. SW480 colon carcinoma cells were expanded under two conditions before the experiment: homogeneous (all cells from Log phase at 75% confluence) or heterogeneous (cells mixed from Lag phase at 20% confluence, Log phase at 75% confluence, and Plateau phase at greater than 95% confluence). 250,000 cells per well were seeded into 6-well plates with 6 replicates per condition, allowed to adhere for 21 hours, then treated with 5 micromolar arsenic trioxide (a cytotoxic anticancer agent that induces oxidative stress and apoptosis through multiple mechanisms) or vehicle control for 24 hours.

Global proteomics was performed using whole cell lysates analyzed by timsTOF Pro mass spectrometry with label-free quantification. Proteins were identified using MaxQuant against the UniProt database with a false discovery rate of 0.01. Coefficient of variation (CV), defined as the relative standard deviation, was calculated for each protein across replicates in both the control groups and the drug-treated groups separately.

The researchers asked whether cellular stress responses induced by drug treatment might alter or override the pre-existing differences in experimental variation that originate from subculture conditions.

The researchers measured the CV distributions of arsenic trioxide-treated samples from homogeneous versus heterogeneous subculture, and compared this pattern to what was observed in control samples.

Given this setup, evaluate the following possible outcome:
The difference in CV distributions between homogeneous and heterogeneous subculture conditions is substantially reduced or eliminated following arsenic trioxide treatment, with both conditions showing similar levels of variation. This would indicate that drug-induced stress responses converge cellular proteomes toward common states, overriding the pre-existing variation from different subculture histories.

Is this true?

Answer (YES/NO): NO